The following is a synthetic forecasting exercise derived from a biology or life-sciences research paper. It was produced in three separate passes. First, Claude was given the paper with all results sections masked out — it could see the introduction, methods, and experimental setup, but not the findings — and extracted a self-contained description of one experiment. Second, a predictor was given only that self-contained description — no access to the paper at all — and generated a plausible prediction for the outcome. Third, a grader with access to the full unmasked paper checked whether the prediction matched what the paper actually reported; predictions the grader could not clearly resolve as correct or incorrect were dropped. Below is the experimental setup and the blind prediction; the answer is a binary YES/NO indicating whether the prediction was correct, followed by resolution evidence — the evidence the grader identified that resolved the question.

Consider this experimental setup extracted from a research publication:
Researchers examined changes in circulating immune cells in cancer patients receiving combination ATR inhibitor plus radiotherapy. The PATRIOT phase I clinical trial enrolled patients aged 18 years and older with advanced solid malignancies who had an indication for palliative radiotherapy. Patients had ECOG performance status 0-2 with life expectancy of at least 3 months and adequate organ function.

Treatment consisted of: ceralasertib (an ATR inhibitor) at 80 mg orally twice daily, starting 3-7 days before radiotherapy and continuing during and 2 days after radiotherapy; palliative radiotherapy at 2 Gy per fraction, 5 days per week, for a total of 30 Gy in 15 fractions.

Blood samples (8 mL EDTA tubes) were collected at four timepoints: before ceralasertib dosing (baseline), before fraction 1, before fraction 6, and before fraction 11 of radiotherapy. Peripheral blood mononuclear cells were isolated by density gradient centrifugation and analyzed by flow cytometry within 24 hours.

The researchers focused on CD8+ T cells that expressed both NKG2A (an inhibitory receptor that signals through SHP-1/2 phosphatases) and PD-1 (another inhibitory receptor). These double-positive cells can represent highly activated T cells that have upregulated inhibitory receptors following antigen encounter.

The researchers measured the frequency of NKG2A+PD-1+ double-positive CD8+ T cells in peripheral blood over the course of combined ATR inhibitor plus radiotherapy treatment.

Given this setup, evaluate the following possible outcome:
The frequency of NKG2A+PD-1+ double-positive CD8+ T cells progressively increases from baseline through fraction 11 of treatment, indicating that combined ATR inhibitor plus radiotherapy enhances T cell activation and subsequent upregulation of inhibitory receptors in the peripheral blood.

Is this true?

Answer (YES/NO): YES